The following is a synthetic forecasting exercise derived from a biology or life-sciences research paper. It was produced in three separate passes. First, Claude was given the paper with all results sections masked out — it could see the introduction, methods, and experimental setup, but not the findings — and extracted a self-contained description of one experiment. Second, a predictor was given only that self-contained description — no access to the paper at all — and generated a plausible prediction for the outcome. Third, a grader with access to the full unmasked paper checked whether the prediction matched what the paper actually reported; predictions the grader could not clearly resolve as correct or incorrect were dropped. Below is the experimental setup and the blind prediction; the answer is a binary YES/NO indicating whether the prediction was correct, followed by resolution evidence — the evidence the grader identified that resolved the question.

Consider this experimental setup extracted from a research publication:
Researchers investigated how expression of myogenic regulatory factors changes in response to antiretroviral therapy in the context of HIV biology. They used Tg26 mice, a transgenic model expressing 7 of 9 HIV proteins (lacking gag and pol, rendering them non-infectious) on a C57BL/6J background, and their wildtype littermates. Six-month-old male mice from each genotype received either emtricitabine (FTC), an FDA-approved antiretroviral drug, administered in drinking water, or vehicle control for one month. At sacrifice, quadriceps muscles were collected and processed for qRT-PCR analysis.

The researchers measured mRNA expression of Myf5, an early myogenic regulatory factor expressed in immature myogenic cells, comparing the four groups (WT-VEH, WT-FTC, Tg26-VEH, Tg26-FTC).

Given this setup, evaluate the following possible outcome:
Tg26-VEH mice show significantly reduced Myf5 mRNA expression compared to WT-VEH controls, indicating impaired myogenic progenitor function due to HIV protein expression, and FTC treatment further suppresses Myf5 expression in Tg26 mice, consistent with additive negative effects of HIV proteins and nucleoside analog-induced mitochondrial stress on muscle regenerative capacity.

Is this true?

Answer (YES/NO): NO